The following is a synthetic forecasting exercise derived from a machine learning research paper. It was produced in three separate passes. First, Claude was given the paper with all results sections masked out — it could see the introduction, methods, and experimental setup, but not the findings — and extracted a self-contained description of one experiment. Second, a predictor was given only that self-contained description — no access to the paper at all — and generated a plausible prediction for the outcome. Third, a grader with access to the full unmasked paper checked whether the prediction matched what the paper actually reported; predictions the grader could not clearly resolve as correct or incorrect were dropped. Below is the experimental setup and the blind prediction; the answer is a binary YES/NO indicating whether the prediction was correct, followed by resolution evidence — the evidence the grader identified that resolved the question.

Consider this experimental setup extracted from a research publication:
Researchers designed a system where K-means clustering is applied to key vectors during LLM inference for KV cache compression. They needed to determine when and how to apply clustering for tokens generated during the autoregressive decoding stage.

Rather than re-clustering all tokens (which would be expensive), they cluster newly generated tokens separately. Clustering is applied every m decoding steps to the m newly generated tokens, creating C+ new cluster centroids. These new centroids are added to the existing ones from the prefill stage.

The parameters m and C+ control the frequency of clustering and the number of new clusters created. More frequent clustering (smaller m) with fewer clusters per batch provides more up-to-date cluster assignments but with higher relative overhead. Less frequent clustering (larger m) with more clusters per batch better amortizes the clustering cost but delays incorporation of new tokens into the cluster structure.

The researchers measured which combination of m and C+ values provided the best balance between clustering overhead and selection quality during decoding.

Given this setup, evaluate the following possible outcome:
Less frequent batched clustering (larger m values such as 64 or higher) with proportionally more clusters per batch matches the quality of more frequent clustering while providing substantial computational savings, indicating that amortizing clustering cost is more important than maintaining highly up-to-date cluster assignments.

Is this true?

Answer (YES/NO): NO